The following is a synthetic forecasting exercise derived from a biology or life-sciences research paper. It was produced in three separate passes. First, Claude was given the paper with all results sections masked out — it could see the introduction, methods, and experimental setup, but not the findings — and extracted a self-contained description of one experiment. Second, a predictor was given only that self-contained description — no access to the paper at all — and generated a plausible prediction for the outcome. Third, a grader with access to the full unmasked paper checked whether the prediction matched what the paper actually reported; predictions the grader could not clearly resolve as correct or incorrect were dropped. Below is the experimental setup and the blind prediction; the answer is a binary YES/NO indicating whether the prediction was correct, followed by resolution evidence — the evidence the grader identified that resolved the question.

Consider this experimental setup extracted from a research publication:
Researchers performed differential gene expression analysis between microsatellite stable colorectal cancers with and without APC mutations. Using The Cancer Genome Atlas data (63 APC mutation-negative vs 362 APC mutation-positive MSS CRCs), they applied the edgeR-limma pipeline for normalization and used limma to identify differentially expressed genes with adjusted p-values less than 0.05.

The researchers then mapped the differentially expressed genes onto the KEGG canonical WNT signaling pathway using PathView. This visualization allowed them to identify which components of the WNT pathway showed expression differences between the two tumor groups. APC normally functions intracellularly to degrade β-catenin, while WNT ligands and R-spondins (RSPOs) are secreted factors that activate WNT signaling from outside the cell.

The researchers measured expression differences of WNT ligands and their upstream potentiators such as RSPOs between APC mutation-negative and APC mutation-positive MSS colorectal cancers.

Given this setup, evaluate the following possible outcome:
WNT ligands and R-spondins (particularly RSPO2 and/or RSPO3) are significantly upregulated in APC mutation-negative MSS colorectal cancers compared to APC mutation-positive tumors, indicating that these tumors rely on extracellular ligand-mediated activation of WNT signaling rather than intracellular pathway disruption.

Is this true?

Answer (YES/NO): NO